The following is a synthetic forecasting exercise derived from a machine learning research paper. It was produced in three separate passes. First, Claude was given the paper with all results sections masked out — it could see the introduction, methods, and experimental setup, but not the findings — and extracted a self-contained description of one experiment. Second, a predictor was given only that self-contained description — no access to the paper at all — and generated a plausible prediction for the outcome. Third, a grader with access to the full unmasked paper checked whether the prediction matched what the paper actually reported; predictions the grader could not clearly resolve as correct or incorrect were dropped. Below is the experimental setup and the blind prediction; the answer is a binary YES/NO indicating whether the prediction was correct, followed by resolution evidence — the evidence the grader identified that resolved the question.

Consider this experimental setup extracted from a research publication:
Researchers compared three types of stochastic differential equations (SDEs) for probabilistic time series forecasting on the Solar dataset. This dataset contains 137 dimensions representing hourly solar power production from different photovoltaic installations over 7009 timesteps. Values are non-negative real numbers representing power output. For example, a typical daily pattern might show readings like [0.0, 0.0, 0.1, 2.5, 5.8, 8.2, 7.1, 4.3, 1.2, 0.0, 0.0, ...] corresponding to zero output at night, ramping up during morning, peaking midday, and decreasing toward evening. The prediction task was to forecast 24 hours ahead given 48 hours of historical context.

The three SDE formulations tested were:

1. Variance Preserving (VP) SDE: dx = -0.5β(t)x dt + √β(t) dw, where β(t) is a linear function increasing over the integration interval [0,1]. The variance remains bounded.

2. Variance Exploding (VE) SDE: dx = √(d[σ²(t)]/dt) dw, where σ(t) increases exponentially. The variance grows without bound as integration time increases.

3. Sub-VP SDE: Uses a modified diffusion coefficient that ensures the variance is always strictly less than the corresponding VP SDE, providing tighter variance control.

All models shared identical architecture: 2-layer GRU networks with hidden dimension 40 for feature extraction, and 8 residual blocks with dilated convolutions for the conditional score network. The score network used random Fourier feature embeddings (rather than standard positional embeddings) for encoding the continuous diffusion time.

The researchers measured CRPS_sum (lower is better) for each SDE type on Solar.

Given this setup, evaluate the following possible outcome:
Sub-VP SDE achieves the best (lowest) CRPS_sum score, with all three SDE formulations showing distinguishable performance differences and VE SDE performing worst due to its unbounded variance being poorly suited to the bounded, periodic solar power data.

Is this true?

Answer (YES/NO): YES